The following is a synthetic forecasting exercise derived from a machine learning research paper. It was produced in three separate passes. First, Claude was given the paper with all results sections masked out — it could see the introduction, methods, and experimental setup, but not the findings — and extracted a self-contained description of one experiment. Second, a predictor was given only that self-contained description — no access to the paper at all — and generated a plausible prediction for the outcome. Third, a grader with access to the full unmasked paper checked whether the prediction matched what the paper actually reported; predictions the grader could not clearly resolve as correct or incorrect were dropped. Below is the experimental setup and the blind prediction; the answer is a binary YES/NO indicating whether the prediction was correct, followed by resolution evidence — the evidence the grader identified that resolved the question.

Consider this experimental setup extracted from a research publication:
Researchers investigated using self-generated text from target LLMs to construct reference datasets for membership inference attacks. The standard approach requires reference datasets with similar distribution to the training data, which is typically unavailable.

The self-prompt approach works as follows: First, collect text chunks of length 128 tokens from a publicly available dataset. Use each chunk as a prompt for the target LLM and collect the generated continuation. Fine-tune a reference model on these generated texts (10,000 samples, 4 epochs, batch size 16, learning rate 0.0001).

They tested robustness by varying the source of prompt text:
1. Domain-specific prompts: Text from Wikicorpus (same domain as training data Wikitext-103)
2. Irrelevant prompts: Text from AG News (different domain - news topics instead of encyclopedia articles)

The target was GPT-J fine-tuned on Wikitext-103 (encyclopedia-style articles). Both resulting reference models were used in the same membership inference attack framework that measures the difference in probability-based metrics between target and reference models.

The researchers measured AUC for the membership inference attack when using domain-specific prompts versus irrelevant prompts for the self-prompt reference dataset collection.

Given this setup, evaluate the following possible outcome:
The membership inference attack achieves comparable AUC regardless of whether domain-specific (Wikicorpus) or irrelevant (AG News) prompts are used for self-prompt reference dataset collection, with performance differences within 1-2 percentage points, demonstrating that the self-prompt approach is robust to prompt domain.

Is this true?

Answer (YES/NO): NO